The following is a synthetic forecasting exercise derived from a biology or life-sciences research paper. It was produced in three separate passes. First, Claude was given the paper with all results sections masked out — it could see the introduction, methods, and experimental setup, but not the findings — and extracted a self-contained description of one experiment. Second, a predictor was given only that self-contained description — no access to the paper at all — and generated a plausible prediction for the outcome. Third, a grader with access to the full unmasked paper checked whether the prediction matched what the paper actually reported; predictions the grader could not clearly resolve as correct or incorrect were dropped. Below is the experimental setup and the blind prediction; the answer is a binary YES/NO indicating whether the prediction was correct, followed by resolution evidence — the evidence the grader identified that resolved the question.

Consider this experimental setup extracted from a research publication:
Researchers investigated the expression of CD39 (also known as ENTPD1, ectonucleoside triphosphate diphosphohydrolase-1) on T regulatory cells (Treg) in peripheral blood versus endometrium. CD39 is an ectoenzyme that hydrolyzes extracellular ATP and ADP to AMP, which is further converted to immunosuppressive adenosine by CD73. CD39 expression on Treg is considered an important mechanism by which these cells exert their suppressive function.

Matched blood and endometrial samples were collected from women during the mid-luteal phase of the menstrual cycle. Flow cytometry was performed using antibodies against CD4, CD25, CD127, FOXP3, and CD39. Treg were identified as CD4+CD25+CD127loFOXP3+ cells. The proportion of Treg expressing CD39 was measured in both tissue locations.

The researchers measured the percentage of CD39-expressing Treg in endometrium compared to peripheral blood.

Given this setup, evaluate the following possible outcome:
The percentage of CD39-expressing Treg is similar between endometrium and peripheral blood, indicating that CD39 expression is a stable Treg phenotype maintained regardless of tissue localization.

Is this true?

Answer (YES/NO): NO